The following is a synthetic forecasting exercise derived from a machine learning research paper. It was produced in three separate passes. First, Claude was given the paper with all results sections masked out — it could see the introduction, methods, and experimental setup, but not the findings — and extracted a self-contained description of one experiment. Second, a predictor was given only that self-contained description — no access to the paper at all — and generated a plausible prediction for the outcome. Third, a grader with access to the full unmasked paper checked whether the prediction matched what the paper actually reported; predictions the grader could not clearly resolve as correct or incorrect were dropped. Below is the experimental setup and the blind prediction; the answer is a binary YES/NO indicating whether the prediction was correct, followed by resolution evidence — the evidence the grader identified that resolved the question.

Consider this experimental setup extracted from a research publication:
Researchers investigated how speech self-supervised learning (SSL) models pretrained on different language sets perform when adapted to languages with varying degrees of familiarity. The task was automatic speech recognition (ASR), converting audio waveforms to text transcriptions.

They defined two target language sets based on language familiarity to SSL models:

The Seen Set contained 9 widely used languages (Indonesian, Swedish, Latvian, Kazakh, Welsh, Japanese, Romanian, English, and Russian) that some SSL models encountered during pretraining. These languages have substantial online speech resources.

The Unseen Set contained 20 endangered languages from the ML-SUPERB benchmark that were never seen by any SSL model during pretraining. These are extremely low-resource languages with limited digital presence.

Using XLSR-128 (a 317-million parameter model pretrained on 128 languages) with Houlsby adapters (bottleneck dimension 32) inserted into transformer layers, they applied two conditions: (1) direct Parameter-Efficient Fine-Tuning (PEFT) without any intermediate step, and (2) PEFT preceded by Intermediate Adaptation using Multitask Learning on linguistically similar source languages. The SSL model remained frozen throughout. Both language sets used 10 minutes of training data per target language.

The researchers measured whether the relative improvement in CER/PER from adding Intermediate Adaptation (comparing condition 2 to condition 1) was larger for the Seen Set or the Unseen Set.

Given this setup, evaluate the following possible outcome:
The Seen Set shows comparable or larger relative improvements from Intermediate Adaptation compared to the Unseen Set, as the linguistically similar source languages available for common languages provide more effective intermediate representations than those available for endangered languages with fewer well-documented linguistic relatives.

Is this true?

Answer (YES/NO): NO